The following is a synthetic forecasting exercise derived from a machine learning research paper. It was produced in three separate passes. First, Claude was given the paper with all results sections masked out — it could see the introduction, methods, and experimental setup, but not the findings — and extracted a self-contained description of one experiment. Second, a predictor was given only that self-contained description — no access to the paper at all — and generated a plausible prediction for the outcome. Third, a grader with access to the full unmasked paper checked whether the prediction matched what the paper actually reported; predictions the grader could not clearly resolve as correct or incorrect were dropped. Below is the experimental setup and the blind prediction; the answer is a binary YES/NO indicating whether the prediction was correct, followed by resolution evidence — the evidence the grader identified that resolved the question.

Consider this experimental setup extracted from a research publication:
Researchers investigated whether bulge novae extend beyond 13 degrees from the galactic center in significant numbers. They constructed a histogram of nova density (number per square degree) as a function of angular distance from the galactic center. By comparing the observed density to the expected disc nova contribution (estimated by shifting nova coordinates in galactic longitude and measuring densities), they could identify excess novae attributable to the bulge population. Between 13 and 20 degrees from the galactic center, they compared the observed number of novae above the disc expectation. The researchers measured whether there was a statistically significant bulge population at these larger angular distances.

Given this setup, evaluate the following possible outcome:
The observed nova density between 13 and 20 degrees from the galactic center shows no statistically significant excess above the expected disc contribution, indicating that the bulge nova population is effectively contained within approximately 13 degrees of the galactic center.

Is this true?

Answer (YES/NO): NO